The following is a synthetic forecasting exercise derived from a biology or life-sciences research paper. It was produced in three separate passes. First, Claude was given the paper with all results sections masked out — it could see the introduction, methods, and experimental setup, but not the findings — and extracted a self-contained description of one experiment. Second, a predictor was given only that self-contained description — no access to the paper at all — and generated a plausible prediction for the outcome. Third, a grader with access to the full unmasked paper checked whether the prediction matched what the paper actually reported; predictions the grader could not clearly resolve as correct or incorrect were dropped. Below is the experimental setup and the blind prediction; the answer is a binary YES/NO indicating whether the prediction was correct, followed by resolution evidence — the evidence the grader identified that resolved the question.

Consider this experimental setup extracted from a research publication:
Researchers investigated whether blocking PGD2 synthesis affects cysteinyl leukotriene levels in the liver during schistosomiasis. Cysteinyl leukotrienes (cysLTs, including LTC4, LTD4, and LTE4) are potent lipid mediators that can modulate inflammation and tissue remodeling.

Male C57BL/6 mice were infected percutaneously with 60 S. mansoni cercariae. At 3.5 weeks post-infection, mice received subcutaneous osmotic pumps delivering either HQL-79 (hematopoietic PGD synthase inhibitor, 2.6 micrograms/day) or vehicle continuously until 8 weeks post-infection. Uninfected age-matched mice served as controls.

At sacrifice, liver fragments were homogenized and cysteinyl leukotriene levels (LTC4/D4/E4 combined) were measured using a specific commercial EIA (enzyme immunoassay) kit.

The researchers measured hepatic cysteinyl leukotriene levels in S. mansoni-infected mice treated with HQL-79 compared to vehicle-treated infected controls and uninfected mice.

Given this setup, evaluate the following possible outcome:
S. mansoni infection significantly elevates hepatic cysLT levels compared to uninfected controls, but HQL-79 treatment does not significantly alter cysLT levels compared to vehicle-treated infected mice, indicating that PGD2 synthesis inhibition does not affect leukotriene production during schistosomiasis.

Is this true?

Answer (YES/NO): NO